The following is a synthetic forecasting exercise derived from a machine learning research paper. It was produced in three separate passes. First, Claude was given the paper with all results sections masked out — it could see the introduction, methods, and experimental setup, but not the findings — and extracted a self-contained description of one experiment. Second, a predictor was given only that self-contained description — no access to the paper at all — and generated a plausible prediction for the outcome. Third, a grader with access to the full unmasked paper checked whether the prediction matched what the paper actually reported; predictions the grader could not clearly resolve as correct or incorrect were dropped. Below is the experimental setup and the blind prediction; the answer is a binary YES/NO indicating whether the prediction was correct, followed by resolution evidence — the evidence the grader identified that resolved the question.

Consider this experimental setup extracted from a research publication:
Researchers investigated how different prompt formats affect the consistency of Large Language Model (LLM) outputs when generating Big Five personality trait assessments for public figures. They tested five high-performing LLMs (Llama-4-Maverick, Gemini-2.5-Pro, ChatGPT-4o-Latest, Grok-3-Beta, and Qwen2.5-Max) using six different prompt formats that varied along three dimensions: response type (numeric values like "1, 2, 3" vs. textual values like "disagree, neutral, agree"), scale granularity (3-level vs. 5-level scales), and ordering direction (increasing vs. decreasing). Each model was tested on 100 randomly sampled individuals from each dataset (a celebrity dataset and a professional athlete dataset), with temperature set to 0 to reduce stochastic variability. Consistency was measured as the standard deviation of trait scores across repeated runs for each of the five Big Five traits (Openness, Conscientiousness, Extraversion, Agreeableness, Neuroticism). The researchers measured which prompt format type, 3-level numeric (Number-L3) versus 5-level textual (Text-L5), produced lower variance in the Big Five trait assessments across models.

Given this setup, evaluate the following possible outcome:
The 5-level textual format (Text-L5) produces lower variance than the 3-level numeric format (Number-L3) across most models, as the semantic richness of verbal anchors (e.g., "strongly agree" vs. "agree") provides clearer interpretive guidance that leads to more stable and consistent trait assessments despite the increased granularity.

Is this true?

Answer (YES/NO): NO